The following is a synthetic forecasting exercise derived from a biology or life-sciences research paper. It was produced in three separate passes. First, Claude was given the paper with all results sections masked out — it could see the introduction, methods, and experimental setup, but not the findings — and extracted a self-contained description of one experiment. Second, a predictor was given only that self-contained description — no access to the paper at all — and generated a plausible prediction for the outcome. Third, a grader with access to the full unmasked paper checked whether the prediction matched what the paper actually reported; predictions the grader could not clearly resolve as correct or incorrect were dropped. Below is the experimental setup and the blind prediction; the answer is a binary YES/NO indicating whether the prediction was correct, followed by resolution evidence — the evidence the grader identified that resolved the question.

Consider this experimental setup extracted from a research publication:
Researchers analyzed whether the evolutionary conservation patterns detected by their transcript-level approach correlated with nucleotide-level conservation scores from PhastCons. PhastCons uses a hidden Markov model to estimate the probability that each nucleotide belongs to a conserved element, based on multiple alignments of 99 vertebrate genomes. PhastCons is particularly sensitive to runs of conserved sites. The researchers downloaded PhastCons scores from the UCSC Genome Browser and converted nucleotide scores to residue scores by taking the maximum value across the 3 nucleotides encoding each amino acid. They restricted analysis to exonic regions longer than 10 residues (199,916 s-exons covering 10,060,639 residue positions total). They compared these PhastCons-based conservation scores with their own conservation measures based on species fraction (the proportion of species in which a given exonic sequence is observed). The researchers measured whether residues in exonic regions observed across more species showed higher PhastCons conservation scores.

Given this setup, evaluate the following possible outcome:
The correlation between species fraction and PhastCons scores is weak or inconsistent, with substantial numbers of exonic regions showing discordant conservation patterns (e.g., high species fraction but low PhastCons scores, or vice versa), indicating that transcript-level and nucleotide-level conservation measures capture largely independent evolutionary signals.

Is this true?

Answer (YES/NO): NO